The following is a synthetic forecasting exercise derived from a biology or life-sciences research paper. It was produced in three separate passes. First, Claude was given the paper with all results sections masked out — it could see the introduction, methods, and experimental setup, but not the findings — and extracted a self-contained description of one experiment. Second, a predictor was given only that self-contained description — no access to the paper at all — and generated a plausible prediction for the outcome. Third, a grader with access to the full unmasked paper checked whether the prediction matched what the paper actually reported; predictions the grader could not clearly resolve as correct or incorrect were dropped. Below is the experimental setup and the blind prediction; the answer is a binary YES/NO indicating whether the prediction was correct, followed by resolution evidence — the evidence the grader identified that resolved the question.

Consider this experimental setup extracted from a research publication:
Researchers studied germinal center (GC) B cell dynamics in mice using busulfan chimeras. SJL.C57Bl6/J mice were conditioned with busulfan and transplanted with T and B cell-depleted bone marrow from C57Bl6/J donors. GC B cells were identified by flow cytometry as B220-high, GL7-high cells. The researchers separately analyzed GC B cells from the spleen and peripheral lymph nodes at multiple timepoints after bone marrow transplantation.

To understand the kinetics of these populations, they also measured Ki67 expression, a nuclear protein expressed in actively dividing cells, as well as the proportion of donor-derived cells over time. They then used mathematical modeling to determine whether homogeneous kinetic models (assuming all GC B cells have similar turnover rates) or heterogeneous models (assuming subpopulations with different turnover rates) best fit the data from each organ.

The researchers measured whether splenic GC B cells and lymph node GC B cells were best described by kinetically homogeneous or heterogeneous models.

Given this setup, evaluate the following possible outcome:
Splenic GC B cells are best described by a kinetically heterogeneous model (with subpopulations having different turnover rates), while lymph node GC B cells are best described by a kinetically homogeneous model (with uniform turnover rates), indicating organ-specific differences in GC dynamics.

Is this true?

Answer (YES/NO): NO